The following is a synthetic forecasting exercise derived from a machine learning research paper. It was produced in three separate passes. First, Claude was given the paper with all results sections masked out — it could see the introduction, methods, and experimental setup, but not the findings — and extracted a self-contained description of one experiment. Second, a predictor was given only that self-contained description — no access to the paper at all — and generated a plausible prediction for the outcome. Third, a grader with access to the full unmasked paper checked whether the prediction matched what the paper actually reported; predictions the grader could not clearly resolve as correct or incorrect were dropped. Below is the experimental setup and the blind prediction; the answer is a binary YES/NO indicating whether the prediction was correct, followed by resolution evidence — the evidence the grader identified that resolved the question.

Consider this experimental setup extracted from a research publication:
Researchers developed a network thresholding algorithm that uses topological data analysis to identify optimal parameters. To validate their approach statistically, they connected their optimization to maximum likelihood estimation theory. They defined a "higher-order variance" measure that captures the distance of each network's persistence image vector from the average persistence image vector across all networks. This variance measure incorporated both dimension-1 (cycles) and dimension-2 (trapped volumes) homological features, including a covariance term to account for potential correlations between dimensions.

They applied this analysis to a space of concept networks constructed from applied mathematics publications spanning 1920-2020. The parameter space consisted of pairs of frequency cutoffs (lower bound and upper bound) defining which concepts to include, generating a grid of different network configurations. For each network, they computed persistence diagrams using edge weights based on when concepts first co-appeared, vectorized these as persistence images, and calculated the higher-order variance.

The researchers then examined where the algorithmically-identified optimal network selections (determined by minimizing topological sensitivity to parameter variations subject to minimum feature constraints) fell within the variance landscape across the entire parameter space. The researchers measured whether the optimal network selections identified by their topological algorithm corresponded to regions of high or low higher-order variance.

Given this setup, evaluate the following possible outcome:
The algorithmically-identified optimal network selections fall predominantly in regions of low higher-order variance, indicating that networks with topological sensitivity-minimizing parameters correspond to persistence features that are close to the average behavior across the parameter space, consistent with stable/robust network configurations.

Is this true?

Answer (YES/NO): YES